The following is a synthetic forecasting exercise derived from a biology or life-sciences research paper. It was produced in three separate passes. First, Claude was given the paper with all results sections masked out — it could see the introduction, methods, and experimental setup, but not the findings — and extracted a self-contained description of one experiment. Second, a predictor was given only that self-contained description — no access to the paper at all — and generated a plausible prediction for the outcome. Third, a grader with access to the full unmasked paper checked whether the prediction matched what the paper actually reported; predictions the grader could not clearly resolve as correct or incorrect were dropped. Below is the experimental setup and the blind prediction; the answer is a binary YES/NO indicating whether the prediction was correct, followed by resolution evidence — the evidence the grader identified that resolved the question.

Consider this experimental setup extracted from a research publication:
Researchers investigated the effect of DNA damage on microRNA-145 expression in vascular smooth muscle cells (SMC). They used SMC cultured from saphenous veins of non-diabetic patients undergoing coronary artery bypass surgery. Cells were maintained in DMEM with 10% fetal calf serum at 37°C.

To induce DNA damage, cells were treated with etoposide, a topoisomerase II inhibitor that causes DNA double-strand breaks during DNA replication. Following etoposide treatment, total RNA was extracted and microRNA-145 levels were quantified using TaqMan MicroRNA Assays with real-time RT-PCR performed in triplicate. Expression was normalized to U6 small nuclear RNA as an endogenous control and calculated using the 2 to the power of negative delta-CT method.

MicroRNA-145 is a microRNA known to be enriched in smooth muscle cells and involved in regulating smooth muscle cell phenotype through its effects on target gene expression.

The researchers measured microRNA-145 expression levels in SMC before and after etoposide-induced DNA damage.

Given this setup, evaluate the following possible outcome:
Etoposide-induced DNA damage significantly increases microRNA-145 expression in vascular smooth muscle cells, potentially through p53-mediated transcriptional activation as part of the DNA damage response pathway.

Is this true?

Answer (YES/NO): YES